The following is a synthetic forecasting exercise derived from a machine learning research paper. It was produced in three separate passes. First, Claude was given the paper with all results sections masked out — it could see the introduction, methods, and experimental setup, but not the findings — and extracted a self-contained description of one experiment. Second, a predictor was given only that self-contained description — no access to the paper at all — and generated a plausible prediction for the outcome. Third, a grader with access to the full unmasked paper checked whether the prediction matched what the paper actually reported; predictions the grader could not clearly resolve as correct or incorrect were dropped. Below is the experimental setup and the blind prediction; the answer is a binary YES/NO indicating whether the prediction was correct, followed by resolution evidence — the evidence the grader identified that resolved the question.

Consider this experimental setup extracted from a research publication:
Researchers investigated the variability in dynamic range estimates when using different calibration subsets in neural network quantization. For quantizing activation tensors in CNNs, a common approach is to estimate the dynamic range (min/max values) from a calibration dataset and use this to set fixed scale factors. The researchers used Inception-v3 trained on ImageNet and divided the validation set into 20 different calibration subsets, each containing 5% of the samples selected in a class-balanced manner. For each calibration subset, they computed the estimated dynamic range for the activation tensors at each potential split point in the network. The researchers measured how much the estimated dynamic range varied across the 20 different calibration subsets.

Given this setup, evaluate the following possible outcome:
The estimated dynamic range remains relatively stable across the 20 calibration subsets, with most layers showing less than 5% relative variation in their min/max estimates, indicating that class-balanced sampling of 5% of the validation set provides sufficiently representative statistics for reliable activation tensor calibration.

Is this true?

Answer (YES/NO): NO